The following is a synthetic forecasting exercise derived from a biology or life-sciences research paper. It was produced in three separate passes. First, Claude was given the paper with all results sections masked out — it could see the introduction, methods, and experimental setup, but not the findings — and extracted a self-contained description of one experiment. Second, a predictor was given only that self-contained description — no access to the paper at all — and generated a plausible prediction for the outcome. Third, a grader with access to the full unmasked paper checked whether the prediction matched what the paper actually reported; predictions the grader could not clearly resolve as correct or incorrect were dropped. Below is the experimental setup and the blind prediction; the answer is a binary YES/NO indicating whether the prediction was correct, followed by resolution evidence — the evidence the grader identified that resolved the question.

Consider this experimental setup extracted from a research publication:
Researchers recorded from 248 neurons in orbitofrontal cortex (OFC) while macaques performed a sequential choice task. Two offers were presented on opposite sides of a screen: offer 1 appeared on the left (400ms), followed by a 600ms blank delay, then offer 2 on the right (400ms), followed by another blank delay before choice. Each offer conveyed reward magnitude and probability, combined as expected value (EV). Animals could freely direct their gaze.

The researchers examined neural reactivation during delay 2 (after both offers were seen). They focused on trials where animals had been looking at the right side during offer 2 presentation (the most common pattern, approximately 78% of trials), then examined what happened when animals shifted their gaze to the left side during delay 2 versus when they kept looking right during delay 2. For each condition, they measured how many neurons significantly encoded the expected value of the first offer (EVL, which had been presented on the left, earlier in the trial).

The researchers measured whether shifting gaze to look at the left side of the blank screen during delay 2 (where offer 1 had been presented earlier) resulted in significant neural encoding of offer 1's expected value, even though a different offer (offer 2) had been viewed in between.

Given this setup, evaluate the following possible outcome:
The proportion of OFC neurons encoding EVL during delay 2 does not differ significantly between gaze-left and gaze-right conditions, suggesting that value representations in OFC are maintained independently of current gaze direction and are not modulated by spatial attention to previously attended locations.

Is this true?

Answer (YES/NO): NO